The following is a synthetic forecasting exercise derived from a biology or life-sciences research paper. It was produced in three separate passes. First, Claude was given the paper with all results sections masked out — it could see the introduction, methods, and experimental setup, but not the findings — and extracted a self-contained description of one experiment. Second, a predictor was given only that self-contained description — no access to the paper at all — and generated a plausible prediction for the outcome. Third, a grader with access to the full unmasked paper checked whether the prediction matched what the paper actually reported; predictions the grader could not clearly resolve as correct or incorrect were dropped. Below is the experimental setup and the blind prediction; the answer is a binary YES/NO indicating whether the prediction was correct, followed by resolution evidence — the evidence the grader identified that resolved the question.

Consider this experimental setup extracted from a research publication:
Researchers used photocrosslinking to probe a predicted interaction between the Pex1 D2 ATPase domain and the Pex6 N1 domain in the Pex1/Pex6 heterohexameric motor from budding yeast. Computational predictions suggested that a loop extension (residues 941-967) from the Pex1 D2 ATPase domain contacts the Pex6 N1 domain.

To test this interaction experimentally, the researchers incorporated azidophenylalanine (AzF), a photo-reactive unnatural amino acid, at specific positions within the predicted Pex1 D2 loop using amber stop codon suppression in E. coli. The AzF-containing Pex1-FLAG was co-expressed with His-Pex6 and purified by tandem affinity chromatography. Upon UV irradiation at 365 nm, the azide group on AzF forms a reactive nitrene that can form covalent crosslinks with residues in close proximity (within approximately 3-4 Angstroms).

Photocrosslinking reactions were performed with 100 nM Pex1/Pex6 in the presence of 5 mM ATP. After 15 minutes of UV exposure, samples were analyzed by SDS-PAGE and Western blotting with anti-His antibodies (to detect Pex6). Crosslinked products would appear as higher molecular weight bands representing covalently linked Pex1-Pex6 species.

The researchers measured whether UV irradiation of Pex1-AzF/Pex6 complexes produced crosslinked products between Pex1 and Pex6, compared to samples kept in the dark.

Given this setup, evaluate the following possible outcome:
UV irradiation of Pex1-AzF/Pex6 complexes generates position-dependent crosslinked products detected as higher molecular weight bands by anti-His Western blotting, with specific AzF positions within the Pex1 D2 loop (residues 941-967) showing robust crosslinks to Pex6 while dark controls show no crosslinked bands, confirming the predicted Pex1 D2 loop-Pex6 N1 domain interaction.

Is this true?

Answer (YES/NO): YES